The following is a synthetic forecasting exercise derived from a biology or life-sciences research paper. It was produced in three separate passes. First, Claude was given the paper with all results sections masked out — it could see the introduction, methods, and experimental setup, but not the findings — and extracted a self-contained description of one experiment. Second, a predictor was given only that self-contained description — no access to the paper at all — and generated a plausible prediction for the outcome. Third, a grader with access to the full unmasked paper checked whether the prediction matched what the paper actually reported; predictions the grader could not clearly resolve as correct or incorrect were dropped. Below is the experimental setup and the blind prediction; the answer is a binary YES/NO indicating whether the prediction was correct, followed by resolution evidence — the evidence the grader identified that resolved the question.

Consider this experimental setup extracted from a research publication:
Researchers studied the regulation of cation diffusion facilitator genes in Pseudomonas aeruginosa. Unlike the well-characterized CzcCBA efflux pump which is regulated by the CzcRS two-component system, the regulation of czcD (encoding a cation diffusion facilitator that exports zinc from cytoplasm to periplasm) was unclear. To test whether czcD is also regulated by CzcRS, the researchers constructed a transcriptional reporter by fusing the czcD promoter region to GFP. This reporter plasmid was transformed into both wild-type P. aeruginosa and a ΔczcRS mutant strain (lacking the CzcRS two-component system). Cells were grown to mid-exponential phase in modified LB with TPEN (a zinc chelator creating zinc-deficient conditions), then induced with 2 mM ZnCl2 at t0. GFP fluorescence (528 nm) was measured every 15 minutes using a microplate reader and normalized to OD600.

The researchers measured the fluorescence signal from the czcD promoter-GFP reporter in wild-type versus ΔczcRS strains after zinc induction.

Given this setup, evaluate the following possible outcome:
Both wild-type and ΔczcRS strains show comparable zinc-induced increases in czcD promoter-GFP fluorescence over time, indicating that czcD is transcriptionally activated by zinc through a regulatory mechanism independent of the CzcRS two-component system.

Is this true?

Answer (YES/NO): NO